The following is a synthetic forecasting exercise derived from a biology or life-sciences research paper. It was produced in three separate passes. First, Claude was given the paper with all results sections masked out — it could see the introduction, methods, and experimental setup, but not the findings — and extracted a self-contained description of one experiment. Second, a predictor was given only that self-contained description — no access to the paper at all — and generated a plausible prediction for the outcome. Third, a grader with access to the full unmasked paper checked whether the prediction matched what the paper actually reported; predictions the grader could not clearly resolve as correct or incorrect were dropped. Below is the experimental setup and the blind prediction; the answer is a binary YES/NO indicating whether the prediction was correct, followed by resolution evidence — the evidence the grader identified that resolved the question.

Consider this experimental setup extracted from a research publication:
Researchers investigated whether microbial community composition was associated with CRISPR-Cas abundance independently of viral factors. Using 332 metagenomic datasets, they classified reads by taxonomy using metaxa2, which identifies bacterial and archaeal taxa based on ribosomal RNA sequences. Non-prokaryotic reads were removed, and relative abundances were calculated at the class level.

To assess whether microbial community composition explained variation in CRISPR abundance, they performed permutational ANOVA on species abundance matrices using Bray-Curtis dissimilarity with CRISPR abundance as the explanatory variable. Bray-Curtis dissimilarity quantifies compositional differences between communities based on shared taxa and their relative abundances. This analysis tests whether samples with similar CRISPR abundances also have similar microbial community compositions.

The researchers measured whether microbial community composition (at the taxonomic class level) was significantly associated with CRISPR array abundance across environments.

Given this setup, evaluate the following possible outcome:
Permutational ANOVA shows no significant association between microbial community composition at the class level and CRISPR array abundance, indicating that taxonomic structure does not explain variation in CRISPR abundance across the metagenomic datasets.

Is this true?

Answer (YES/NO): NO